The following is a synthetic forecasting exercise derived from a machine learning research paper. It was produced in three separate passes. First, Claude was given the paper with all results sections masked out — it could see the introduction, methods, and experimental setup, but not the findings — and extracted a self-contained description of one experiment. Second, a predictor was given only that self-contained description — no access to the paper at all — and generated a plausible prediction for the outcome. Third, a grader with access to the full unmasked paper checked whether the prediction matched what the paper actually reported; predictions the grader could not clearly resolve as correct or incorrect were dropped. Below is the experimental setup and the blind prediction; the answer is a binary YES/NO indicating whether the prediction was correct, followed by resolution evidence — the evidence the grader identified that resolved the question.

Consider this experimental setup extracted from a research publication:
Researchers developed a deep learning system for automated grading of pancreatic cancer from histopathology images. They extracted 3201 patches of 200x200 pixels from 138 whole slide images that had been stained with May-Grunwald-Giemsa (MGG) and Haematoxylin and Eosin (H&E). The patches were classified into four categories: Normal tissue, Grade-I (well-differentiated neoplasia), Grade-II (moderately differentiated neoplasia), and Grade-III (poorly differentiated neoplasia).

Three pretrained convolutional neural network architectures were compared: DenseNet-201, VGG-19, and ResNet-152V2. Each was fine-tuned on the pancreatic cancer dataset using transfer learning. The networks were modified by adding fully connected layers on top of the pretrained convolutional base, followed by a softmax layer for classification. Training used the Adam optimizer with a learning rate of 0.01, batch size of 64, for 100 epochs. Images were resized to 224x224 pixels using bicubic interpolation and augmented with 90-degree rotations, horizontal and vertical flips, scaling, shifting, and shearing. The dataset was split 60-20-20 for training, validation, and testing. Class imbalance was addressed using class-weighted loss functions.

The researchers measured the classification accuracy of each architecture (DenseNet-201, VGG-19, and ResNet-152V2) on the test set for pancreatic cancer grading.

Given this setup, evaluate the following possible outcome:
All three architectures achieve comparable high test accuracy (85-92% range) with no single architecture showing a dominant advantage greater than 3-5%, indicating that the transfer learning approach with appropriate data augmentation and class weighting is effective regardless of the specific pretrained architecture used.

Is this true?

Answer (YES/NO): NO